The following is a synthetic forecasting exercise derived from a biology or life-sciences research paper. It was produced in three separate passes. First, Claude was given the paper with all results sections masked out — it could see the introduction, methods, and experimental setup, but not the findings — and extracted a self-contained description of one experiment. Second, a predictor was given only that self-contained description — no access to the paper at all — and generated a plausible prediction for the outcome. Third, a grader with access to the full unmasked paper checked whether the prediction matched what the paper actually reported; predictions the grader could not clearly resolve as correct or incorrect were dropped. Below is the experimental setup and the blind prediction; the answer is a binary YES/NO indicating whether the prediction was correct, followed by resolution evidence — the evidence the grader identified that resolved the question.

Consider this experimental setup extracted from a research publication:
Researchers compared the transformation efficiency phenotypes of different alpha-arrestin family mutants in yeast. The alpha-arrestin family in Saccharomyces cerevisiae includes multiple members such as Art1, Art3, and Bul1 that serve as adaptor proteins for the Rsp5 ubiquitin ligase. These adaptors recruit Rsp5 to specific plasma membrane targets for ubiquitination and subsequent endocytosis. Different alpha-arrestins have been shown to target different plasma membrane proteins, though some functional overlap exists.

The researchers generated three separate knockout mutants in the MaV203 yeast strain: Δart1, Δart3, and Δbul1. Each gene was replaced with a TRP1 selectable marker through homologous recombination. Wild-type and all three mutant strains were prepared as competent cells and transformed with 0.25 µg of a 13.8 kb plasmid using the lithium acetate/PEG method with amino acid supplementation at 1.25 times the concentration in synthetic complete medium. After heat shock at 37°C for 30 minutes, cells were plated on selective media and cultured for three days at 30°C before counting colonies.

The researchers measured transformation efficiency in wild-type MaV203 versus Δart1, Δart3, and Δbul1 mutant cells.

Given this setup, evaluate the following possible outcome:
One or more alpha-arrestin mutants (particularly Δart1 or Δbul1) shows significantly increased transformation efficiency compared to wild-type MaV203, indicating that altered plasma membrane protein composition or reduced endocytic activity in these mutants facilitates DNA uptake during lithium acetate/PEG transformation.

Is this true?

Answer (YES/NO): NO